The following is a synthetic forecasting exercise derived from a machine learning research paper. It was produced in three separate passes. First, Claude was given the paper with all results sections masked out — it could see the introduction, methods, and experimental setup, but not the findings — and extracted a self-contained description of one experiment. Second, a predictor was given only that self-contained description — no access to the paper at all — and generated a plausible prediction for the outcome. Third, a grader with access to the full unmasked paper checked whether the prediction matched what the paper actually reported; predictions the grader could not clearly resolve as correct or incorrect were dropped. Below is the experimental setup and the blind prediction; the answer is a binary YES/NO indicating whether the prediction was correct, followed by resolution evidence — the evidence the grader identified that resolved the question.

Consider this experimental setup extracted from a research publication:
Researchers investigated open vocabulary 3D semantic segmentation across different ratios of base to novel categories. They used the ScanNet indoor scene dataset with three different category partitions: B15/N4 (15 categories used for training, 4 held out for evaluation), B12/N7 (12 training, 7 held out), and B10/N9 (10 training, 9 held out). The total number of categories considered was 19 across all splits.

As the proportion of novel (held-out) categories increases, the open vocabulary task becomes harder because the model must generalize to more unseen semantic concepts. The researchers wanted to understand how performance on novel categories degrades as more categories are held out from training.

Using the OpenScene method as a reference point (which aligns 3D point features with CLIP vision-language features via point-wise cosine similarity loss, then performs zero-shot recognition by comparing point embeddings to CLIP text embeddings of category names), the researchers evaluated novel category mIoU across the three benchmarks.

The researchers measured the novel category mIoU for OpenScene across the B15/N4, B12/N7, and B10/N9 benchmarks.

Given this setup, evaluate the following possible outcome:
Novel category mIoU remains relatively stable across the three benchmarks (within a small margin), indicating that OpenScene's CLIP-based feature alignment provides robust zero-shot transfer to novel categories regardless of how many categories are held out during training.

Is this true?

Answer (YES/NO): NO